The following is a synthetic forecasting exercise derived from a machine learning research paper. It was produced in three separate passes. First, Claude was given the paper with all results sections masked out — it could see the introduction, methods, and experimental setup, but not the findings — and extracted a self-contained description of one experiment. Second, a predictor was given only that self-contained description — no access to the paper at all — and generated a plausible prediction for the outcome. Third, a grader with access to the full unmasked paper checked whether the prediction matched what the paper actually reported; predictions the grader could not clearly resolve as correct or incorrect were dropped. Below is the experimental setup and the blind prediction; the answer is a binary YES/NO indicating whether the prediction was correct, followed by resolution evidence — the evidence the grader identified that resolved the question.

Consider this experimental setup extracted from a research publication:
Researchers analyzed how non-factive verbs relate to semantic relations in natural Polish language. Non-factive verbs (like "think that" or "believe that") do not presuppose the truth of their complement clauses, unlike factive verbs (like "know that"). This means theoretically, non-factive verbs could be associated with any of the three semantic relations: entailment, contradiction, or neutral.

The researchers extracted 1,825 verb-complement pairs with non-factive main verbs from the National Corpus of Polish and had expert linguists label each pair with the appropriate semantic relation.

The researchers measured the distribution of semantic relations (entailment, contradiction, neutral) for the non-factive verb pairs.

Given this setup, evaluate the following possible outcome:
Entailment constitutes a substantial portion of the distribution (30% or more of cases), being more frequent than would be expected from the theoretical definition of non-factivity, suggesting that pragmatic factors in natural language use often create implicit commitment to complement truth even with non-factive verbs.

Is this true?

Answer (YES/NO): NO